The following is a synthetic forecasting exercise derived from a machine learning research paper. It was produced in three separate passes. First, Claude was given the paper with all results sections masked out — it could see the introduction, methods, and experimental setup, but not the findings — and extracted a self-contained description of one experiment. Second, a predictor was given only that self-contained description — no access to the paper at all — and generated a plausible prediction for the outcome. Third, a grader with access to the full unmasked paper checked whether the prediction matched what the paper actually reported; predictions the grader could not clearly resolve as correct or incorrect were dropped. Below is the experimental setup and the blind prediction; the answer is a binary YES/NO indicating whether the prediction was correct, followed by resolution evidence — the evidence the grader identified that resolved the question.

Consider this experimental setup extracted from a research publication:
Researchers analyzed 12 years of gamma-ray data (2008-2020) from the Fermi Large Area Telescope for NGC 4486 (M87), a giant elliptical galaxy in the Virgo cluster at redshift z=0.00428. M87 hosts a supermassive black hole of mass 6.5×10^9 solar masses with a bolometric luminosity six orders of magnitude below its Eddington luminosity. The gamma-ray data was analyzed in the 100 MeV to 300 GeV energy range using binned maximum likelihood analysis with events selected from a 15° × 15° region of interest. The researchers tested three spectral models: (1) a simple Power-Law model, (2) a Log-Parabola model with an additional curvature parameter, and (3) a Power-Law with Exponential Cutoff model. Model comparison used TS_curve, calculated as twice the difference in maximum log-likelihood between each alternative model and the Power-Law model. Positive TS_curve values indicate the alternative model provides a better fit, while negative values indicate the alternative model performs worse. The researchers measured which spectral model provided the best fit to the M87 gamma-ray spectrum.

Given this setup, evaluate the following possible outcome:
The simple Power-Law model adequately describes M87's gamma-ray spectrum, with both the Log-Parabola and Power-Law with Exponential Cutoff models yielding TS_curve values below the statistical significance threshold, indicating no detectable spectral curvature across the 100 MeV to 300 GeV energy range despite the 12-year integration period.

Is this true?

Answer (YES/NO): YES